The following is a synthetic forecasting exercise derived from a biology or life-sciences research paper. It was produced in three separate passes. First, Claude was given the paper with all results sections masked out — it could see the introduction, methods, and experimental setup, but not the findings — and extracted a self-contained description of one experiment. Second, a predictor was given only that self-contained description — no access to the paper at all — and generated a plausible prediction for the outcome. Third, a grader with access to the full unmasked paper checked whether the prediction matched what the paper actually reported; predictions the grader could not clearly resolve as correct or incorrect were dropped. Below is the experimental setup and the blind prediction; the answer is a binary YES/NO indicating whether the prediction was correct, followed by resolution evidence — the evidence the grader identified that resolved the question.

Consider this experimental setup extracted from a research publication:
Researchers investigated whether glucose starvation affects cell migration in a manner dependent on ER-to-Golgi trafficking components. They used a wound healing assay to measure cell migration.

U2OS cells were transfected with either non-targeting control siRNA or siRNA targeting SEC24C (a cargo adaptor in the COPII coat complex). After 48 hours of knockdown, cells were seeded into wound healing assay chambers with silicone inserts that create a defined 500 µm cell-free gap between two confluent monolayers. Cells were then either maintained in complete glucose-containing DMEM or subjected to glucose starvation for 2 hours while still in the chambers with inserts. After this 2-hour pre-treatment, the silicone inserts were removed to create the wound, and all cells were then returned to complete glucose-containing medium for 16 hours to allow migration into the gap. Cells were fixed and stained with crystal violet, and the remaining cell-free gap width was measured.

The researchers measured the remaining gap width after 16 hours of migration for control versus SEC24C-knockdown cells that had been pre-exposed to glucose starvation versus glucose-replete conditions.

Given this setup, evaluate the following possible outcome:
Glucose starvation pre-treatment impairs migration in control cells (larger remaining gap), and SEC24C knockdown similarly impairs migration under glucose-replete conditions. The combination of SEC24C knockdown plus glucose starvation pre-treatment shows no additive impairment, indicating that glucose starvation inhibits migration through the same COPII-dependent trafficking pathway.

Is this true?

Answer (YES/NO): NO